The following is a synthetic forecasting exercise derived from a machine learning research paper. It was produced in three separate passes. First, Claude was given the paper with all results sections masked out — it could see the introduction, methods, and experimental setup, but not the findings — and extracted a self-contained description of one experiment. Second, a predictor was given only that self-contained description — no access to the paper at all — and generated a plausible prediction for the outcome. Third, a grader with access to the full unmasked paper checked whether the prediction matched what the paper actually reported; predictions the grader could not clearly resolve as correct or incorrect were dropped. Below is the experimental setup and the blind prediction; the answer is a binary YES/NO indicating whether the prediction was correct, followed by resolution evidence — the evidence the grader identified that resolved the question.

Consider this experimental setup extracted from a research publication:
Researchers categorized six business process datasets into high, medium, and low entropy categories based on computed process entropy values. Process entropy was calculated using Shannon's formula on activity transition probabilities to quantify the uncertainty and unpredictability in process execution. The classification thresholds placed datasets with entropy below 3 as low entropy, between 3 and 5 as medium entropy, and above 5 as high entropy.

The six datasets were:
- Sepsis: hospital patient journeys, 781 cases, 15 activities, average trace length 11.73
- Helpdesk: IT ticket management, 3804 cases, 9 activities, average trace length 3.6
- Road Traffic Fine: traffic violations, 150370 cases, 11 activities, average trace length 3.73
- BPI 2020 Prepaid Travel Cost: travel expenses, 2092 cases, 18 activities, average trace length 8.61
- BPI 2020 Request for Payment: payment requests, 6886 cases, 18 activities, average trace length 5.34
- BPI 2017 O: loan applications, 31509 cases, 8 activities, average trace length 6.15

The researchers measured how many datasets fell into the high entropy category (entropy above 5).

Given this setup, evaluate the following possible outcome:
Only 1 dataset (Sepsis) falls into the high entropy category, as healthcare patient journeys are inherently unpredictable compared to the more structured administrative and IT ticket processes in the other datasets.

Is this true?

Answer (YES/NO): YES